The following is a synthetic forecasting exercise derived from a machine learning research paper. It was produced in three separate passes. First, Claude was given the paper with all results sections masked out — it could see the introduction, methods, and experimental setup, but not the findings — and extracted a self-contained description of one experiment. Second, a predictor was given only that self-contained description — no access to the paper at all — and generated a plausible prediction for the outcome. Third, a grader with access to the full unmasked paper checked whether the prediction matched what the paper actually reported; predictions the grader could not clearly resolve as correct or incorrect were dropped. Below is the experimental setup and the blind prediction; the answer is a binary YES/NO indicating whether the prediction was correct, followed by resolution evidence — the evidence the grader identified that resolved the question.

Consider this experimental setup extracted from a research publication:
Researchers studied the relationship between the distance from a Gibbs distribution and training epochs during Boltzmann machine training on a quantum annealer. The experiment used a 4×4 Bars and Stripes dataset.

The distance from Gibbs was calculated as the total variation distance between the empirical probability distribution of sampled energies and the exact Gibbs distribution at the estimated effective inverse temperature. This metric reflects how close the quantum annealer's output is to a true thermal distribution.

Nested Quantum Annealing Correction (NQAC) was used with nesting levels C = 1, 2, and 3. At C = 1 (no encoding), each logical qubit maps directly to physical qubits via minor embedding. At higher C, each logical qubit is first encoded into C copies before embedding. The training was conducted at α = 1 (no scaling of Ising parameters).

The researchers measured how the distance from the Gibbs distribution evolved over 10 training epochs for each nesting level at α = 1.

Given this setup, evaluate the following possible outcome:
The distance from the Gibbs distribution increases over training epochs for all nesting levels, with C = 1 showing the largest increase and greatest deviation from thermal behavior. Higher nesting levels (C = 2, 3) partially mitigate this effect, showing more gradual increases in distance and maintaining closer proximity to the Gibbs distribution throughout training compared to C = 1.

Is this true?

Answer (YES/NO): NO